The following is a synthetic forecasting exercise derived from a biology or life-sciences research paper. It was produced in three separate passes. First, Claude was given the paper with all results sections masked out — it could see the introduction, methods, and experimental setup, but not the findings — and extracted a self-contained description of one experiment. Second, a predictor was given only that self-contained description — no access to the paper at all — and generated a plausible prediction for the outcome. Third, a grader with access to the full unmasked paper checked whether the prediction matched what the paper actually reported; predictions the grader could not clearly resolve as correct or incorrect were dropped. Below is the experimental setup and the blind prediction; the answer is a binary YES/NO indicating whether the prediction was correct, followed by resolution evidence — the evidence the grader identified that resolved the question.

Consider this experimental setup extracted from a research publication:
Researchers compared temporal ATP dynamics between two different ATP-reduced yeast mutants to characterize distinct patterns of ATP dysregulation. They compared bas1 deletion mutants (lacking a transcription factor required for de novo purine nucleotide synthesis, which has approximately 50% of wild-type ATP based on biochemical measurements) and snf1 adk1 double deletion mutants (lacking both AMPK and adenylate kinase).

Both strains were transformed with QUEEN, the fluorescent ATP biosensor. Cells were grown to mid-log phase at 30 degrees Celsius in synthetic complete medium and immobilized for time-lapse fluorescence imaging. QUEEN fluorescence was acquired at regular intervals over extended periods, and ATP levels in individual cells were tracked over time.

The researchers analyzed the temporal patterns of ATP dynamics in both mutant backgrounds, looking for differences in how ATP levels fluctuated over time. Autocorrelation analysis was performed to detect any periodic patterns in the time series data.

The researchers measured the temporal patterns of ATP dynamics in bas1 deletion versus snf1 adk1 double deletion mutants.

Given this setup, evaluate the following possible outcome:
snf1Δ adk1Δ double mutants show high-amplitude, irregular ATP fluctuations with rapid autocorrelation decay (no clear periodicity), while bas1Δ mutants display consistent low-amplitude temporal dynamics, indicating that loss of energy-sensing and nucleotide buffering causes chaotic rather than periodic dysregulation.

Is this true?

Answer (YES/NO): NO